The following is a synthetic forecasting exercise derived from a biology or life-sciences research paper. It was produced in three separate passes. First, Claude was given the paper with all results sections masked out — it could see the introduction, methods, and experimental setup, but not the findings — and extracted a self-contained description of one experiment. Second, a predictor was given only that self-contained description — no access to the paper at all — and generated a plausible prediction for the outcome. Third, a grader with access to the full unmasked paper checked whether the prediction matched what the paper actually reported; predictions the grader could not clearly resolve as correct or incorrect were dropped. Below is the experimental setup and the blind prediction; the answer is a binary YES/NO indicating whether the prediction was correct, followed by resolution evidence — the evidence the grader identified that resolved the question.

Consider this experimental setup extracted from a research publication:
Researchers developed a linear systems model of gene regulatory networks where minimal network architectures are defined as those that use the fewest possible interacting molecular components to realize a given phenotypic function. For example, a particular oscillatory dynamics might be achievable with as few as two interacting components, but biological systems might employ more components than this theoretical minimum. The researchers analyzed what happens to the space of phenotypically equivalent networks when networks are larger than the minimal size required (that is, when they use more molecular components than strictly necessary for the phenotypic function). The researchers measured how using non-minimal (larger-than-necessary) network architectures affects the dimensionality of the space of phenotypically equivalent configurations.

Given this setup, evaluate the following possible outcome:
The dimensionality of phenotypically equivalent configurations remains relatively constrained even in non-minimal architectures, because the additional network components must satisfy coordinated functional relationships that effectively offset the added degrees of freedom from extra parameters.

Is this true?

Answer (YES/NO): NO